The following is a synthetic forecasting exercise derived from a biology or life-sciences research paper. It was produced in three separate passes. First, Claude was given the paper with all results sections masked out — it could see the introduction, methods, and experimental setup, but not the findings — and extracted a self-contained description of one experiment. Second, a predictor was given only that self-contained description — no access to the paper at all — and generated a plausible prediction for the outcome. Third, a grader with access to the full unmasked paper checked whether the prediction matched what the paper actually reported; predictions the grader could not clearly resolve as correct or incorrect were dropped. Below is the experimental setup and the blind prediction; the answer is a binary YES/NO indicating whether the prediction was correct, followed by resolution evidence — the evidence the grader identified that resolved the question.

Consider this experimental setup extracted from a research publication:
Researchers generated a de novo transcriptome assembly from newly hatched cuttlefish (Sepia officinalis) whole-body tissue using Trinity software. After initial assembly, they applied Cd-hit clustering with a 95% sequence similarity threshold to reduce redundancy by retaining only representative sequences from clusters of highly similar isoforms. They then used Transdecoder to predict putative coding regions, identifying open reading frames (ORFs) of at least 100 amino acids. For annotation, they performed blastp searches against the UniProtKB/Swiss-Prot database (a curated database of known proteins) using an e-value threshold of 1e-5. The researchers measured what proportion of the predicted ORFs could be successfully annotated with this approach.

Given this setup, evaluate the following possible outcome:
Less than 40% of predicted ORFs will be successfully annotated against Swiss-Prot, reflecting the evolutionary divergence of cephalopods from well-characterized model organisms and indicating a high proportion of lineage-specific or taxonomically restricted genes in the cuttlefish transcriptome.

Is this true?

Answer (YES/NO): NO